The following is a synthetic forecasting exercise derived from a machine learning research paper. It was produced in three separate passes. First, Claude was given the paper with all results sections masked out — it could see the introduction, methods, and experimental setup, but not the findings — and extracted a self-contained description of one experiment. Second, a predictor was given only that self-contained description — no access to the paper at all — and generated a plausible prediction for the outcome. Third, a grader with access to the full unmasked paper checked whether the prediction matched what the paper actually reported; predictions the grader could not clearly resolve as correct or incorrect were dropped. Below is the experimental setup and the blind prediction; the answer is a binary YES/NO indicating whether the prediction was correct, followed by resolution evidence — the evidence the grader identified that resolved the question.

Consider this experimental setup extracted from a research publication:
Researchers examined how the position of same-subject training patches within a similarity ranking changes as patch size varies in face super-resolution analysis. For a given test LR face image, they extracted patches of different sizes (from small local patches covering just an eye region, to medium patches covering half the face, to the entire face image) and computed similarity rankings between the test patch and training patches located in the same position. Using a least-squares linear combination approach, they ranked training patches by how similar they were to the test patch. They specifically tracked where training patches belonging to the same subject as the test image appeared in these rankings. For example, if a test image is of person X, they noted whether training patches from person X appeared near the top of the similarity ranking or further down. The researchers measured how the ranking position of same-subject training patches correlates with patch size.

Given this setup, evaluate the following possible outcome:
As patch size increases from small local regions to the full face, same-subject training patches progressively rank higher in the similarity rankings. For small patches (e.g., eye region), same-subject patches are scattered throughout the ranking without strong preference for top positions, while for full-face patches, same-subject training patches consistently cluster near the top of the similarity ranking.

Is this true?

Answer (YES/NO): YES